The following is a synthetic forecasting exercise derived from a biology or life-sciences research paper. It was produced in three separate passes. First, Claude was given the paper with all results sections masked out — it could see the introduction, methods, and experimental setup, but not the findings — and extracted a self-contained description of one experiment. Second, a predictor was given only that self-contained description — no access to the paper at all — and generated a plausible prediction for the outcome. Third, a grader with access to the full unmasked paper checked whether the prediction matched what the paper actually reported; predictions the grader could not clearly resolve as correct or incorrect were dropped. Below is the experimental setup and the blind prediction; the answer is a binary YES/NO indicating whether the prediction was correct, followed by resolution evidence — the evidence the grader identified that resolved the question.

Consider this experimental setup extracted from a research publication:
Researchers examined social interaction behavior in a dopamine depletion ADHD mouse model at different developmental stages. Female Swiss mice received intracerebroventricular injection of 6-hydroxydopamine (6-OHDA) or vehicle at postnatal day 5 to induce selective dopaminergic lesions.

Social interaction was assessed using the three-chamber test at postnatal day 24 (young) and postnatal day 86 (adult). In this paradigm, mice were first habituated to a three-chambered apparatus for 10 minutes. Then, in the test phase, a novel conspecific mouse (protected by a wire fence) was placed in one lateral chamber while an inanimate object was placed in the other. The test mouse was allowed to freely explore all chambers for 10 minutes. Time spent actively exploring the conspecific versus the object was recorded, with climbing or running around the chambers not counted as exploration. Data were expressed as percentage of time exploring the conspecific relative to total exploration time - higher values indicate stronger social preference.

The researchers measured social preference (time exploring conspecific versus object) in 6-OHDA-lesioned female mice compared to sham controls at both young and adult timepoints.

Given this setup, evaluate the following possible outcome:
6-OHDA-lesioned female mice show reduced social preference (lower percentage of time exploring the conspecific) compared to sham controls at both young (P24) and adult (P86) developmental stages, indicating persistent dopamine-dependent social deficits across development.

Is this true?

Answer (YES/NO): NO